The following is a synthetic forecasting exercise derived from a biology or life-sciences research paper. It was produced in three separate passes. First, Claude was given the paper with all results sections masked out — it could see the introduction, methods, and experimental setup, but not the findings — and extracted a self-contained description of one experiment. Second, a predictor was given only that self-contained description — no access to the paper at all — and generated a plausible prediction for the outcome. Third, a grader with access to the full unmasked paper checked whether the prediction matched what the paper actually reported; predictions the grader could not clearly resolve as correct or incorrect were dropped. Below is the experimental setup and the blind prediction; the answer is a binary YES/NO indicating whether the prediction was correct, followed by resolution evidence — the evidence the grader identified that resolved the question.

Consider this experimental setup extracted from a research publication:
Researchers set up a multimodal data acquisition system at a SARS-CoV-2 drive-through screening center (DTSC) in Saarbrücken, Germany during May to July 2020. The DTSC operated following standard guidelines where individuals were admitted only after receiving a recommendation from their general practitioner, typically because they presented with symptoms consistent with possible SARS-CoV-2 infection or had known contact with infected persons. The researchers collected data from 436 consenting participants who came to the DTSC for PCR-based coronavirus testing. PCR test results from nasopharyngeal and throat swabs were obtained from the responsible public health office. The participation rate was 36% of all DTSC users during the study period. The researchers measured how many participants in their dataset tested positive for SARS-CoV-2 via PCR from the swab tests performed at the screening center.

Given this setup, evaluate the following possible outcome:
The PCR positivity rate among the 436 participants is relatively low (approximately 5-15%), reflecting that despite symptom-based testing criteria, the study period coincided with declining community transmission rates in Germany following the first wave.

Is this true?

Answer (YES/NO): NO